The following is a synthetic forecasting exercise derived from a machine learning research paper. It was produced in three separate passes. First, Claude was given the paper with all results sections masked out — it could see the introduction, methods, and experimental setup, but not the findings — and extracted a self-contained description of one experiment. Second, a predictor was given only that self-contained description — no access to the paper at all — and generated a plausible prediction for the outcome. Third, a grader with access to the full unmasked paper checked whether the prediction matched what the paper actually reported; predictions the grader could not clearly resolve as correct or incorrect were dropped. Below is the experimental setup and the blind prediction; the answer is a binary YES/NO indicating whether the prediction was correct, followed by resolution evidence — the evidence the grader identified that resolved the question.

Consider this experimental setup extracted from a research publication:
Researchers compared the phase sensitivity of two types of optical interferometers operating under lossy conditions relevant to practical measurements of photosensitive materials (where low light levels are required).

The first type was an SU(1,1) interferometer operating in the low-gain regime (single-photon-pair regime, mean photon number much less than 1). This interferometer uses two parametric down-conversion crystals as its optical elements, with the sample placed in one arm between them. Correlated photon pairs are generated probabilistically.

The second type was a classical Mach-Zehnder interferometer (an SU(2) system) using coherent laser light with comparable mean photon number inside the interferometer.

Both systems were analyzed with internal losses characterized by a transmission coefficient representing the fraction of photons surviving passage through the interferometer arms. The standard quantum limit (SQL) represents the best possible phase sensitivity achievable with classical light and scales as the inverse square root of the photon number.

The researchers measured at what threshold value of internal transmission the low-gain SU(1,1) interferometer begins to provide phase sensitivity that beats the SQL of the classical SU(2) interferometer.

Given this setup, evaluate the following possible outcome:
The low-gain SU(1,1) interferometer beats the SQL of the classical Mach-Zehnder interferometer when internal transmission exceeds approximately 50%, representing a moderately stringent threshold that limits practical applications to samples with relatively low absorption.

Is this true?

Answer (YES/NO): YES